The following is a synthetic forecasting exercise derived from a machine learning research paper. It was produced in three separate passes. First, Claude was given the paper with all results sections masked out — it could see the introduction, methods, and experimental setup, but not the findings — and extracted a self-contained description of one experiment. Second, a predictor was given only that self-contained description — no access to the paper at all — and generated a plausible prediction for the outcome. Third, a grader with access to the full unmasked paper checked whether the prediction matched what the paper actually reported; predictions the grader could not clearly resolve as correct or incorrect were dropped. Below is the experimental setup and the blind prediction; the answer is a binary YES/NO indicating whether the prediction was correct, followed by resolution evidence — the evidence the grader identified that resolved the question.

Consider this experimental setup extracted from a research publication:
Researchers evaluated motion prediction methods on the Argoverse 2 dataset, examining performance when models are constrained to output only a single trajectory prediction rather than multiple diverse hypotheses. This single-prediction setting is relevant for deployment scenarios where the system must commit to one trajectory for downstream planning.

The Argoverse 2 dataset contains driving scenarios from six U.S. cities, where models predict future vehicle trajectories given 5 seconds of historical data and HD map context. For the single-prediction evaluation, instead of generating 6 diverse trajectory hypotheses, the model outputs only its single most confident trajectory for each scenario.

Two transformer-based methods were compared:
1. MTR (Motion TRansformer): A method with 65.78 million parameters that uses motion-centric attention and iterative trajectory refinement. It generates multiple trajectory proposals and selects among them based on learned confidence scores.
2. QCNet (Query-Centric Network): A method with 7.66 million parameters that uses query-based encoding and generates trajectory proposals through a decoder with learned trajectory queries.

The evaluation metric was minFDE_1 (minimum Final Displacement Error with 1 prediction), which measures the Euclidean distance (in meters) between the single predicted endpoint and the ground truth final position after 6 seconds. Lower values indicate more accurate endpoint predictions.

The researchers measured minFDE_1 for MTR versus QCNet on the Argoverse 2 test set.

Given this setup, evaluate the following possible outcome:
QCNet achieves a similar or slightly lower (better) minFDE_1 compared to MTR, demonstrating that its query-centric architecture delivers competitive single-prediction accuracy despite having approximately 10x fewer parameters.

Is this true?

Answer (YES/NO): YES